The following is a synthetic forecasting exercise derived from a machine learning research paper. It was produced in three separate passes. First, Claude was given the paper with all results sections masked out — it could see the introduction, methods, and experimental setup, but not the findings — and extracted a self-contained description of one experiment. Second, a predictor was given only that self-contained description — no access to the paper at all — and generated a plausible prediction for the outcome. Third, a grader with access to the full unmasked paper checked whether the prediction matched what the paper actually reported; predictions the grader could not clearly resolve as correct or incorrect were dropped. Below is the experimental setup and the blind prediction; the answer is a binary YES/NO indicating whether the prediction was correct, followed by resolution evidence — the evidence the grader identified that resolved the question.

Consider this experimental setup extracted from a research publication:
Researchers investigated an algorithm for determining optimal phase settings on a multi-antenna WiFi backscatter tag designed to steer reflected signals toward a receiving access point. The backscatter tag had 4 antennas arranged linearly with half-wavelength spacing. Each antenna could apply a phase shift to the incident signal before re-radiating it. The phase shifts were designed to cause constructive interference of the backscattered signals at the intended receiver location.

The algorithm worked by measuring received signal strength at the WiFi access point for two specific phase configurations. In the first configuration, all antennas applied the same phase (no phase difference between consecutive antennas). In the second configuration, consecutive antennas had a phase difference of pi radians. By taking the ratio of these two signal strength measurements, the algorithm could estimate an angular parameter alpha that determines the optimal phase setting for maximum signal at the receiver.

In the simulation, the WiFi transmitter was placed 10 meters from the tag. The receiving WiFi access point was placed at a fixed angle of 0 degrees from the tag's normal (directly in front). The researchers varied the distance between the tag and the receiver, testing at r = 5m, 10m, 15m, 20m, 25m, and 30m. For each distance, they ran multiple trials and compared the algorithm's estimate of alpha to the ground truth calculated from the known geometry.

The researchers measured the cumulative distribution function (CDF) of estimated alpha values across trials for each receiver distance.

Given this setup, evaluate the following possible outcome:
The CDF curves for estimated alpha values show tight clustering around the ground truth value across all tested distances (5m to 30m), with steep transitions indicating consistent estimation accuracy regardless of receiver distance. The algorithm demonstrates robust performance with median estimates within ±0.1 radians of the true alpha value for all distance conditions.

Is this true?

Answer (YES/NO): NO